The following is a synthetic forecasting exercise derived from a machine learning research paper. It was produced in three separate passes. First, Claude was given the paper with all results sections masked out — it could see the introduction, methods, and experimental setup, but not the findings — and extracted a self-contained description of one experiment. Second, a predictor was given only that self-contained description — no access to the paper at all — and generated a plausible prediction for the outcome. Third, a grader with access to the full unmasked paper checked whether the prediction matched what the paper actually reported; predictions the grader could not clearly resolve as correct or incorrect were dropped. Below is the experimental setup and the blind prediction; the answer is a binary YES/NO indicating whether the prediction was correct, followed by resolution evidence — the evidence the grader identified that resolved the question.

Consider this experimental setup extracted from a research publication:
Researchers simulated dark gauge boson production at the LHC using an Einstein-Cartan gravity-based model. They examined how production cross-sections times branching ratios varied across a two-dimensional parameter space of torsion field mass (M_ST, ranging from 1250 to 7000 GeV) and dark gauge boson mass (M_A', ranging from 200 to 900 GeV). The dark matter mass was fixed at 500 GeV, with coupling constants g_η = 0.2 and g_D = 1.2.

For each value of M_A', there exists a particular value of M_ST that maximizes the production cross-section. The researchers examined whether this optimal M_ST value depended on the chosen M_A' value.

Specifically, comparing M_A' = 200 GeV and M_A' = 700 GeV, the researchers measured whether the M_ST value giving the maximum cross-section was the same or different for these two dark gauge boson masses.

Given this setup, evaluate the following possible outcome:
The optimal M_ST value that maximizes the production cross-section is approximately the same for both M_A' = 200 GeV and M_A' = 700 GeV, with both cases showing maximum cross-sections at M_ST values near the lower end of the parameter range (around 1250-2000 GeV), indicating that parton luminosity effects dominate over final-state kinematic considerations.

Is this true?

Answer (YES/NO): NO